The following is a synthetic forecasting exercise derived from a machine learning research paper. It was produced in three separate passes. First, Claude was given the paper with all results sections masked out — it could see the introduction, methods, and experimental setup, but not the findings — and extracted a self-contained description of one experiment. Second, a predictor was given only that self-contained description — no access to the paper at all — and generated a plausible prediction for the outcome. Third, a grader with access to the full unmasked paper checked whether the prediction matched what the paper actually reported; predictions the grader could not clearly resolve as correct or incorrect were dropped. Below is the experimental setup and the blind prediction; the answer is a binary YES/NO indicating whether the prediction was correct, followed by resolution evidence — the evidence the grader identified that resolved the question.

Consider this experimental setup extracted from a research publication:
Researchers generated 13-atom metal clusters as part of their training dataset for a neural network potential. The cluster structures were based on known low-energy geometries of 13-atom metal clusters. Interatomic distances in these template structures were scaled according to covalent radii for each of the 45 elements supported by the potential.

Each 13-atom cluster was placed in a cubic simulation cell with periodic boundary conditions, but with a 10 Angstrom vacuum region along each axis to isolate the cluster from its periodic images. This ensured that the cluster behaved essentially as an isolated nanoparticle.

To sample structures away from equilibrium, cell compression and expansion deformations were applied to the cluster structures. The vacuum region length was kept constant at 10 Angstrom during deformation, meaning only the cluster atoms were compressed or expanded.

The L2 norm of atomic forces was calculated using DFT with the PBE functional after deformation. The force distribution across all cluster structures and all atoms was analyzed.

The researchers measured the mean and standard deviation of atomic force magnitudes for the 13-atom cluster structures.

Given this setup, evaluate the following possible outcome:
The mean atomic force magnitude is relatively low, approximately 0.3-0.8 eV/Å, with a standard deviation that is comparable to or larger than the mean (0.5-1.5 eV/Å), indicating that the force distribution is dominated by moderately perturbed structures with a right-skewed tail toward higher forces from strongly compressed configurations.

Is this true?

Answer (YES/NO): NO